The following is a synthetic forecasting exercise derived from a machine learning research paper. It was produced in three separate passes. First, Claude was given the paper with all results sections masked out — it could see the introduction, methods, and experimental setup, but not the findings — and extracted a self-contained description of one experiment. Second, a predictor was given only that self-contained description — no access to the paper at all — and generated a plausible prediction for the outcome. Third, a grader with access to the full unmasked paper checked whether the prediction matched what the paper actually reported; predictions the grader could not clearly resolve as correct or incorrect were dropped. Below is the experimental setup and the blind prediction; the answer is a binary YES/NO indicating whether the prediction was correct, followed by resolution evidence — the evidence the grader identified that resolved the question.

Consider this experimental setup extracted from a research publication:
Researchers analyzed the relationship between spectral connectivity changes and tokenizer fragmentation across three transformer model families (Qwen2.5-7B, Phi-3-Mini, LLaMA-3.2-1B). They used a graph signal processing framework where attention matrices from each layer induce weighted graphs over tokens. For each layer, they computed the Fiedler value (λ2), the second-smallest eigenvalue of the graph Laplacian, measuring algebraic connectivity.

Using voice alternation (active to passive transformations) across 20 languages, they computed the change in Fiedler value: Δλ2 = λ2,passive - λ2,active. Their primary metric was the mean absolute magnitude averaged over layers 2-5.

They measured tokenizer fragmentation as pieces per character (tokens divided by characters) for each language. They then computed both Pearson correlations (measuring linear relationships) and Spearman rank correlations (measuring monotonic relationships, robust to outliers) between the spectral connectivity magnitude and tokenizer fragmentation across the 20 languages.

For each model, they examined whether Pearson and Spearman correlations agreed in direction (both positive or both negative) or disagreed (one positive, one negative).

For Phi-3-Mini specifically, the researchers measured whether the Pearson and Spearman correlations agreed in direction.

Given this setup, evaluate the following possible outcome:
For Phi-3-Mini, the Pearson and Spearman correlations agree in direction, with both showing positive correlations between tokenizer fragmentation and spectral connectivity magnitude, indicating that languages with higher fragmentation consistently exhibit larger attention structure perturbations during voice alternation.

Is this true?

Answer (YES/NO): NO